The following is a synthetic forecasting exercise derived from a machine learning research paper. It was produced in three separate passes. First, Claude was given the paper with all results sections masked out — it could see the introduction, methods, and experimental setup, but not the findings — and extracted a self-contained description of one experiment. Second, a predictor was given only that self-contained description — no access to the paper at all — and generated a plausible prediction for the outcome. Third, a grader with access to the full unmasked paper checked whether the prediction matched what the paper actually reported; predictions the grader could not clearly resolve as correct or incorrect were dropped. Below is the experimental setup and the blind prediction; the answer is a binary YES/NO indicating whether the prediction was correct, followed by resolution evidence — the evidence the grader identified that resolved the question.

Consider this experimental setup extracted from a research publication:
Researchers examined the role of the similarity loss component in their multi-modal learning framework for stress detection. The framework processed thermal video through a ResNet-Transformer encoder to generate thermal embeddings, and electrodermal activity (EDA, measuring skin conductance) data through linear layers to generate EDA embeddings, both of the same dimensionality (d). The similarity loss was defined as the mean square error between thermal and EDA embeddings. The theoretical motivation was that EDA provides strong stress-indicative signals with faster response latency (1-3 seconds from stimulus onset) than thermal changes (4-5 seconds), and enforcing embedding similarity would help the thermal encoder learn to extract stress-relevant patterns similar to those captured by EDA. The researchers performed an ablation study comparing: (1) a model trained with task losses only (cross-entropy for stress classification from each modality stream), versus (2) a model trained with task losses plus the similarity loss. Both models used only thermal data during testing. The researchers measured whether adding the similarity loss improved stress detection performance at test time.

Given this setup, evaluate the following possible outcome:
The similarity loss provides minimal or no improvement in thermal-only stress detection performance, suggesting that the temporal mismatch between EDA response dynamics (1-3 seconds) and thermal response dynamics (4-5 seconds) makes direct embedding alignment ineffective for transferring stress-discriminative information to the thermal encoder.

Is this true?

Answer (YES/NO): NO